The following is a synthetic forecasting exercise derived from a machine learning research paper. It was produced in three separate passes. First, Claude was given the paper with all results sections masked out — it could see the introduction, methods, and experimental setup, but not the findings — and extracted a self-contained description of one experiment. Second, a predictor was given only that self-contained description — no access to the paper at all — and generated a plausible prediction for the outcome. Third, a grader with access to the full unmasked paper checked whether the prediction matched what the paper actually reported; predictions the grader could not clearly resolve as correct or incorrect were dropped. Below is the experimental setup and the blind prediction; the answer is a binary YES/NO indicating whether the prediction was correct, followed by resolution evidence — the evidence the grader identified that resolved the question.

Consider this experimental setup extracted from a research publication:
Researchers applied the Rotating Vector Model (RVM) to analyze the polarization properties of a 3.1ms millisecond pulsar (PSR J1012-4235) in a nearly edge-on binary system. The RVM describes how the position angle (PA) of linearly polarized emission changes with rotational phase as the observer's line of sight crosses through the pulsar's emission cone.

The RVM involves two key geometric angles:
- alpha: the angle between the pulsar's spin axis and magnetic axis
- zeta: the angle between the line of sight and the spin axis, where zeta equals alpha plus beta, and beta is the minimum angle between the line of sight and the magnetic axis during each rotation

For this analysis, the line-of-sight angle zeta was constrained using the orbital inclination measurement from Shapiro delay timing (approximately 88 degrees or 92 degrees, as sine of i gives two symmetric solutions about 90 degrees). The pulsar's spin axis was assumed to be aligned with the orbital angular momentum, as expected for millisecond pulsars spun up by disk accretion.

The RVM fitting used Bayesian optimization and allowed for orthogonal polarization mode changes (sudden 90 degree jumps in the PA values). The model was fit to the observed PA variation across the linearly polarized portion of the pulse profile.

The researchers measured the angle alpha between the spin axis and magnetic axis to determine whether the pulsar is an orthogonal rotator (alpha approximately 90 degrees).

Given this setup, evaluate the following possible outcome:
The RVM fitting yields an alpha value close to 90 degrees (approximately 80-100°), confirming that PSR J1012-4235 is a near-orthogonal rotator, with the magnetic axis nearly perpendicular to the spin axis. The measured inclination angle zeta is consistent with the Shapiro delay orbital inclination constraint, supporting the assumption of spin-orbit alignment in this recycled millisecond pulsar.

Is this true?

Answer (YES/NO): NO